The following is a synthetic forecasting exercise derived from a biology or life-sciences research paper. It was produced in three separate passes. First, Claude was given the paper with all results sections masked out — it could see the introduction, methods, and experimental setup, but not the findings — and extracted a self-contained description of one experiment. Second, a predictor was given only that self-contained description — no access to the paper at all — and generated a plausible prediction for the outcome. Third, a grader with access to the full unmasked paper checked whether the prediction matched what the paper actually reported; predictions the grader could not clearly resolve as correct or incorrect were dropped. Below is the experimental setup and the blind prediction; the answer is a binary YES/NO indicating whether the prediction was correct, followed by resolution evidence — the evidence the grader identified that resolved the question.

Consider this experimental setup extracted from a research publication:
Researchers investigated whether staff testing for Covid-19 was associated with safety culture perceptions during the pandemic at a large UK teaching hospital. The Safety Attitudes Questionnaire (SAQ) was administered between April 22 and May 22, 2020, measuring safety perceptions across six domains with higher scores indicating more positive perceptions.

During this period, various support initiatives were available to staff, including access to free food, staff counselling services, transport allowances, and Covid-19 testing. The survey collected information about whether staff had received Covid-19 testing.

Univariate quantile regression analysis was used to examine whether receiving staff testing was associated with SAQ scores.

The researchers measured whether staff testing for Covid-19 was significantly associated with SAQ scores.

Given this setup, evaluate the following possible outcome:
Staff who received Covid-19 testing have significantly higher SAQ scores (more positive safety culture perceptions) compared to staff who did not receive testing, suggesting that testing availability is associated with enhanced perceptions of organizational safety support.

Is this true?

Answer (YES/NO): NO